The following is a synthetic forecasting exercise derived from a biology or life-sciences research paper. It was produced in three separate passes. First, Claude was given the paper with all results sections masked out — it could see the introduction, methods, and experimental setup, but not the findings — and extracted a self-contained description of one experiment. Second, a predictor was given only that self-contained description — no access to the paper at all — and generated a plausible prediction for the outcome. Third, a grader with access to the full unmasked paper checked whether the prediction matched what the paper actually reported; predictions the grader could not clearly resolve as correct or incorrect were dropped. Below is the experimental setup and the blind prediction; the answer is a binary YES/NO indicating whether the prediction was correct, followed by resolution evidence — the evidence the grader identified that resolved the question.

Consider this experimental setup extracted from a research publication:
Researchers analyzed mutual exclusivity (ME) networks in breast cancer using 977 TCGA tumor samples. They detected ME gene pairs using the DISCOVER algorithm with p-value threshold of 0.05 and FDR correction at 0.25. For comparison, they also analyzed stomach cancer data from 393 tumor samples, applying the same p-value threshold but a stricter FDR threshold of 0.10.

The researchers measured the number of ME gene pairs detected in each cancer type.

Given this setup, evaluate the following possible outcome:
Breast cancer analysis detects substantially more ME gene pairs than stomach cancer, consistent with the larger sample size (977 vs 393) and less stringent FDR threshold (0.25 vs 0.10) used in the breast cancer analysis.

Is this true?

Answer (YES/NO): YES